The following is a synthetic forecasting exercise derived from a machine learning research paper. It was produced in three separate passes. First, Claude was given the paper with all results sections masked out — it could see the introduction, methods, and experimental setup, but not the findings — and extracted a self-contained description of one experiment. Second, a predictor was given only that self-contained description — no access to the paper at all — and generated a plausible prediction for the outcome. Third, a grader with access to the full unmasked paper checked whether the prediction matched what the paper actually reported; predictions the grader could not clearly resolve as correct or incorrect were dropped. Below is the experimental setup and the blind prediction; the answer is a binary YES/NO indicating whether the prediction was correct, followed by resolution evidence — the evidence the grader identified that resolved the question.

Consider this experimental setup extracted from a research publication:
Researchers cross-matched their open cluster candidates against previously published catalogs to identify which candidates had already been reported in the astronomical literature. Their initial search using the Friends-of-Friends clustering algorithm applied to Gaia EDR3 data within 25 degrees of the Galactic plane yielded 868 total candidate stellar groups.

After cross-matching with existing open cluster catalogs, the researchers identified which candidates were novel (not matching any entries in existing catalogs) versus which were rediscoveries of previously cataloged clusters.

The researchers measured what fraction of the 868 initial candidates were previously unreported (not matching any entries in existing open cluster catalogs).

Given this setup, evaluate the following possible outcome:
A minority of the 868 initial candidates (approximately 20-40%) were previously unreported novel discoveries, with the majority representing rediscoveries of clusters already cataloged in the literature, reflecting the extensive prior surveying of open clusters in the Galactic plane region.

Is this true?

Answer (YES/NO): YES